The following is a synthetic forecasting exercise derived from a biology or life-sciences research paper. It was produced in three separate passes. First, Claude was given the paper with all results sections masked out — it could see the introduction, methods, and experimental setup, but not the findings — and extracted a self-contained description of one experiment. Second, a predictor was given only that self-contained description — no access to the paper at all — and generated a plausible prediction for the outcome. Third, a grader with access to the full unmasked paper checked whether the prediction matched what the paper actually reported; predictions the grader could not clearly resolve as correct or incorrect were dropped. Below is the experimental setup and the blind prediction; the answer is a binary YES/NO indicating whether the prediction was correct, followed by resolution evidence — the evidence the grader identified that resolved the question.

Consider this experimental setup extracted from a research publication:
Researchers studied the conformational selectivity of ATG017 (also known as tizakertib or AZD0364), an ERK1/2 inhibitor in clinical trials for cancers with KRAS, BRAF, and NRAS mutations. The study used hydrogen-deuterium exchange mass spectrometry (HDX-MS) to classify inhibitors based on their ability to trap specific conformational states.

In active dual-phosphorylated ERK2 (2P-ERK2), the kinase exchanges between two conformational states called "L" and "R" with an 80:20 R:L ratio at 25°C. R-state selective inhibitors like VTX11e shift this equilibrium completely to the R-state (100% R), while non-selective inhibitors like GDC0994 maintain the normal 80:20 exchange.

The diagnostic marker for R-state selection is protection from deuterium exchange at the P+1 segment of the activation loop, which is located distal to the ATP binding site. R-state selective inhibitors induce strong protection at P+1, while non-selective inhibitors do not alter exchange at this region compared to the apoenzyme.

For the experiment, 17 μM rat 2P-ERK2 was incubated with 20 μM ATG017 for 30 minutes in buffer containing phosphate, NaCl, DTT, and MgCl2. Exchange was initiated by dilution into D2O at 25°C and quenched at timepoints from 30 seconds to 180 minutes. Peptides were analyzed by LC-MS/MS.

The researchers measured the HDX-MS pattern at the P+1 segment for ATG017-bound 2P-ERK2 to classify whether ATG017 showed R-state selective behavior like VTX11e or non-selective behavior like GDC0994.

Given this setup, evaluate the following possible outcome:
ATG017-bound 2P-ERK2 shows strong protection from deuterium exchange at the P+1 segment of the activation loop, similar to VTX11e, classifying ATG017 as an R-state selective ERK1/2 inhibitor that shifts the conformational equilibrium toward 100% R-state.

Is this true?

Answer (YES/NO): NO